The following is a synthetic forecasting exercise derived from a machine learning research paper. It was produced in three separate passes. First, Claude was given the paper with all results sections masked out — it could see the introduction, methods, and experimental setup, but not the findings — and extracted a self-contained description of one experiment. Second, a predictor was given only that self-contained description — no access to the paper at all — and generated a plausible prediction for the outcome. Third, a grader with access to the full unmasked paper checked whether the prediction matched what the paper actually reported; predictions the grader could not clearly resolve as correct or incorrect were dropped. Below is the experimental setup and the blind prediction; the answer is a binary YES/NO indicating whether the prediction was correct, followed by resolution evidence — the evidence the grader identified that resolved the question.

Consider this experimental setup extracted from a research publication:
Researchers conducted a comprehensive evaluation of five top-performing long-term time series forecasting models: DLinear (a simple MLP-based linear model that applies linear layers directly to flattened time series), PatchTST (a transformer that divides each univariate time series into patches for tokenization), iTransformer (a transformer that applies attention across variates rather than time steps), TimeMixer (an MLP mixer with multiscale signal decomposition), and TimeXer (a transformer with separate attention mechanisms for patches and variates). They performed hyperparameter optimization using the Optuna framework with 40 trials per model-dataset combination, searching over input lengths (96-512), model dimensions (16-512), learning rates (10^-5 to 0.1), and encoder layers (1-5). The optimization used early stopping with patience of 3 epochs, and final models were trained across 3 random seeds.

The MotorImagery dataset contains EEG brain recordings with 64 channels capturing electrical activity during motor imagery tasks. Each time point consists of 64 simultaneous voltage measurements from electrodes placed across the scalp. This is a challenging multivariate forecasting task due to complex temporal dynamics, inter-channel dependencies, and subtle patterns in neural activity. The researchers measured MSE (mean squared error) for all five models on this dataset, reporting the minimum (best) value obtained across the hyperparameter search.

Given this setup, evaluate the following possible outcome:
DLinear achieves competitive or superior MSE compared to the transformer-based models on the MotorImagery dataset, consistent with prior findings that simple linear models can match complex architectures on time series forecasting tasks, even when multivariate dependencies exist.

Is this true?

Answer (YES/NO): NO